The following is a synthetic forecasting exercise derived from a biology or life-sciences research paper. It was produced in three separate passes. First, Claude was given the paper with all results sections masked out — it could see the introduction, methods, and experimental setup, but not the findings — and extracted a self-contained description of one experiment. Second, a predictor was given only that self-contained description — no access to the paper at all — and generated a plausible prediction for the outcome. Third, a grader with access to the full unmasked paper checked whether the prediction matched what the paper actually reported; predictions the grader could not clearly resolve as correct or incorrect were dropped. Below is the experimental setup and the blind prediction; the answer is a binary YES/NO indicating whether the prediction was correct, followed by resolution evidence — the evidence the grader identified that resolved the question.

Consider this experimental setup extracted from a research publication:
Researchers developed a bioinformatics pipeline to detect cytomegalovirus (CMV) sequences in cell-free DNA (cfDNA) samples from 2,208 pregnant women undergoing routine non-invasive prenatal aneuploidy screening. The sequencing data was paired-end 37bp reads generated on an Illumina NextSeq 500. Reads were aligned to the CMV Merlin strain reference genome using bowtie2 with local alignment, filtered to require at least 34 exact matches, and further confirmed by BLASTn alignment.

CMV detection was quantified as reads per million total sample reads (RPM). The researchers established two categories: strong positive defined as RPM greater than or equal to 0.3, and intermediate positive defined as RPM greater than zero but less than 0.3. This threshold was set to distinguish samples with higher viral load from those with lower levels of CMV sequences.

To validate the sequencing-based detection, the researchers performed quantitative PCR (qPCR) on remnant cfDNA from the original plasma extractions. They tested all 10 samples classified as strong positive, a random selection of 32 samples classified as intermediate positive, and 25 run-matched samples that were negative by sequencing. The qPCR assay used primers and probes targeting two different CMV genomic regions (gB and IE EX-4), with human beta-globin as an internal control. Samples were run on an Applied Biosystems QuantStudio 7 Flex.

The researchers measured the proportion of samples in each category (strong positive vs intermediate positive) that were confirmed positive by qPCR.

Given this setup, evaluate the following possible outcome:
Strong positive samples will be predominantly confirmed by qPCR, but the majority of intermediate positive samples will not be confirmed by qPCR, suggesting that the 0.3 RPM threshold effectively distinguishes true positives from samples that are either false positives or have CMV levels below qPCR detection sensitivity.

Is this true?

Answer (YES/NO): YES